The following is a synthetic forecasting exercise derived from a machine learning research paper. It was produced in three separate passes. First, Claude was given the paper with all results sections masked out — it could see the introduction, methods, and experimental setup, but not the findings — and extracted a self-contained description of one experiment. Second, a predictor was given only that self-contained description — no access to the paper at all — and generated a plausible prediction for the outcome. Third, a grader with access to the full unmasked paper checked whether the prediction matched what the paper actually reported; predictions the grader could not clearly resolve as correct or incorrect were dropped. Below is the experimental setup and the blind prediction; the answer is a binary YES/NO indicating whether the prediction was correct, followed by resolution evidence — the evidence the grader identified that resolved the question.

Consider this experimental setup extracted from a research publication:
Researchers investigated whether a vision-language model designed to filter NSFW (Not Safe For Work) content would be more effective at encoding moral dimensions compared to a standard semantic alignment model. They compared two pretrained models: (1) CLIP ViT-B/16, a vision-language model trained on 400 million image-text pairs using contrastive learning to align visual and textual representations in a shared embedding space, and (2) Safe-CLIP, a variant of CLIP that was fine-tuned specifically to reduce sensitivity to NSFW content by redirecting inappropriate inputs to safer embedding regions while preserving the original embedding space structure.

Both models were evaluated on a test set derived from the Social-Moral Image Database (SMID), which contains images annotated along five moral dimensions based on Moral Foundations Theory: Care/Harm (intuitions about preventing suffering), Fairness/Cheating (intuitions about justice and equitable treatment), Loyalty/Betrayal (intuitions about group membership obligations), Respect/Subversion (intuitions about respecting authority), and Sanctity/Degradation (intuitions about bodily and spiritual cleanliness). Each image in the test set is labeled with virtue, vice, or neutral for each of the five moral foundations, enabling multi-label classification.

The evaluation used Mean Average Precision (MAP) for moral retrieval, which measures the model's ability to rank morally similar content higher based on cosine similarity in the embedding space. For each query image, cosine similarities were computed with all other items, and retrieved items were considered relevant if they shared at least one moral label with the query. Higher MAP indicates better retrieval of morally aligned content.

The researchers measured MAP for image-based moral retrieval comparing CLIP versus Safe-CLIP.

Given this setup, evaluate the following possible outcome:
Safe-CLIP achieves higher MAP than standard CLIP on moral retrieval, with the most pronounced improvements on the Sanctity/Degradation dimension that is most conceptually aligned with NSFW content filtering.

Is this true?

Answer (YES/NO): NO